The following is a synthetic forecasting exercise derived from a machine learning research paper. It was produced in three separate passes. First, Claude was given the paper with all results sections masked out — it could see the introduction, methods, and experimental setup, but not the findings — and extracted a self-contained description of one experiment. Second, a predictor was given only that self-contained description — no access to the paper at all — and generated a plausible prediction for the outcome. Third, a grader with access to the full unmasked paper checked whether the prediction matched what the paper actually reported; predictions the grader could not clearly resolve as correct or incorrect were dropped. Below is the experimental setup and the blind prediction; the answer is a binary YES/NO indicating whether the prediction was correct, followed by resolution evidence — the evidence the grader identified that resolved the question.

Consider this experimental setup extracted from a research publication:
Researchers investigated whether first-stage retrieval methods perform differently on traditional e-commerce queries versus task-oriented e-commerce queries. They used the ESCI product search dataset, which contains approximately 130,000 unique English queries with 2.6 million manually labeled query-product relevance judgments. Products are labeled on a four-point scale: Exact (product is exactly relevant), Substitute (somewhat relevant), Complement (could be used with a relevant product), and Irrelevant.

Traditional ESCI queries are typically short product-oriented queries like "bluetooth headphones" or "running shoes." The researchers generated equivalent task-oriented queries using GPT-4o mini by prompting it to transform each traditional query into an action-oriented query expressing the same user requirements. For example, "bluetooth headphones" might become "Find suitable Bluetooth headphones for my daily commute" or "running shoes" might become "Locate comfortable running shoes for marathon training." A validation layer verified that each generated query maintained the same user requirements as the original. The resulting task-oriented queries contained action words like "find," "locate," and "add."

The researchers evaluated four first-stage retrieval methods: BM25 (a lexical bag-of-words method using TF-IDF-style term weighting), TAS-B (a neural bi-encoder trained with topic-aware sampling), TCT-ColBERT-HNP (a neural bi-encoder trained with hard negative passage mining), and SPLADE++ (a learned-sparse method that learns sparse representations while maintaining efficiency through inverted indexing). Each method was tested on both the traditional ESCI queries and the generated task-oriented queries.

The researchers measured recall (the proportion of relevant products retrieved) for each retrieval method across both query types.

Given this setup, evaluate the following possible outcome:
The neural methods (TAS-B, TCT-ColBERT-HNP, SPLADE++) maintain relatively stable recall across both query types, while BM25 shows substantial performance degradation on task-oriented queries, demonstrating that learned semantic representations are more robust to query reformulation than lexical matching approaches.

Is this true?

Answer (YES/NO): NO